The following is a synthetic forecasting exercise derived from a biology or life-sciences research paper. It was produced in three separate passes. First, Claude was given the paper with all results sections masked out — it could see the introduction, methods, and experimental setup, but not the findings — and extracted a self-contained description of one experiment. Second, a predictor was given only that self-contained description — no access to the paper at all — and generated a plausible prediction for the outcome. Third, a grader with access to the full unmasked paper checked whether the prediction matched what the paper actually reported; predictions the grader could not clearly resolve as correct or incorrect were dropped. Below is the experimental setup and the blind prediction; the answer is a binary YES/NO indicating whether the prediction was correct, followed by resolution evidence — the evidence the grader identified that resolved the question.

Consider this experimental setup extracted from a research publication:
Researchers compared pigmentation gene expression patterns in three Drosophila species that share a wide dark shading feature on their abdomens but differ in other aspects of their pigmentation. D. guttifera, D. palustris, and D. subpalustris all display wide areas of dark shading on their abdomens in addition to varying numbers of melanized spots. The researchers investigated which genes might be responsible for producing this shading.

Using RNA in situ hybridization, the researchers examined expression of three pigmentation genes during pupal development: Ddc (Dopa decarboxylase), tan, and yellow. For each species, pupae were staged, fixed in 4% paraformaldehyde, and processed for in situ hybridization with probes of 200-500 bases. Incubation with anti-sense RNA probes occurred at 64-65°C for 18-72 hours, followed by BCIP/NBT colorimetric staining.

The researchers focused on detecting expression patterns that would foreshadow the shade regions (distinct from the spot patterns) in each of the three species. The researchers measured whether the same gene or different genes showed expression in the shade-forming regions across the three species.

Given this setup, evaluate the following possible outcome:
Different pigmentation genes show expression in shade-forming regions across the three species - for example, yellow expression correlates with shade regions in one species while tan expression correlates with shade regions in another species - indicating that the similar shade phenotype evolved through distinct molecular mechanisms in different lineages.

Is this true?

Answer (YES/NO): YES